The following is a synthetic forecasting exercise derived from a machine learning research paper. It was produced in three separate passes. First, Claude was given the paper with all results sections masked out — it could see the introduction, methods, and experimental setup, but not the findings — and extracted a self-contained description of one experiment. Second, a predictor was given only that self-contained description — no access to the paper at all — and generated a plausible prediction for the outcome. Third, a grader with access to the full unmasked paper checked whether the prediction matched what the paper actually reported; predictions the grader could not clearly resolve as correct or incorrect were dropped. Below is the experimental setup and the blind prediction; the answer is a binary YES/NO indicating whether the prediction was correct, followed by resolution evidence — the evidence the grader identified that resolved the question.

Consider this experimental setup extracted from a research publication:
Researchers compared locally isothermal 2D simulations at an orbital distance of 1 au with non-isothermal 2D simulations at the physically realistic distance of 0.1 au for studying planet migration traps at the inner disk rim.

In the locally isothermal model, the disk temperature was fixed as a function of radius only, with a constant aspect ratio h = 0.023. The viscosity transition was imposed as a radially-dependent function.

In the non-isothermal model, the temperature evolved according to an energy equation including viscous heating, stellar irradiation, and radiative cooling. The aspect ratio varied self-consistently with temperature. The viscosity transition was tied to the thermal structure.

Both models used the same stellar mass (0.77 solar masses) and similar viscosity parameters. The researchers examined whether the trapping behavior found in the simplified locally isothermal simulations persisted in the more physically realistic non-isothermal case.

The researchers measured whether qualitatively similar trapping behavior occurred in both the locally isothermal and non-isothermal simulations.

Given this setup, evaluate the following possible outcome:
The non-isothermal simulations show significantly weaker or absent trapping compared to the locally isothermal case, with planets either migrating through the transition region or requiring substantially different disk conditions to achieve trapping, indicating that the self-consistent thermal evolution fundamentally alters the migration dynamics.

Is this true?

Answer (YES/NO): NO